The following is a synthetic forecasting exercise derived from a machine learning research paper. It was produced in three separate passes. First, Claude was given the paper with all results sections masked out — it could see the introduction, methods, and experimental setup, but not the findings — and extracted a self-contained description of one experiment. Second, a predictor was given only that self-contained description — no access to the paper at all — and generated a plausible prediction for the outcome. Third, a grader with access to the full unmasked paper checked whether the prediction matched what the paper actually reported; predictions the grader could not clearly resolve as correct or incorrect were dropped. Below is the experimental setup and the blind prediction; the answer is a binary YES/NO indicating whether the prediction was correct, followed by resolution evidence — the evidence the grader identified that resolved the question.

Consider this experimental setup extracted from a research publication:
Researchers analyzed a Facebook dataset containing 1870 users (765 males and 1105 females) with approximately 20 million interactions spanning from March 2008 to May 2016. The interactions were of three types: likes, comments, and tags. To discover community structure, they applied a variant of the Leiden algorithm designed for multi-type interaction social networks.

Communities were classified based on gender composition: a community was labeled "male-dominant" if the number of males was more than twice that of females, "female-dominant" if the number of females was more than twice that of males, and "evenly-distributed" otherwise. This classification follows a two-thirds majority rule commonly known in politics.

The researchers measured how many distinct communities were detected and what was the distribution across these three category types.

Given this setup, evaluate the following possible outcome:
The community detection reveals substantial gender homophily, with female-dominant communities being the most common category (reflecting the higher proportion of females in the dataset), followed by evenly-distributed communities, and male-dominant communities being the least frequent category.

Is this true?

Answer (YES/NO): NO